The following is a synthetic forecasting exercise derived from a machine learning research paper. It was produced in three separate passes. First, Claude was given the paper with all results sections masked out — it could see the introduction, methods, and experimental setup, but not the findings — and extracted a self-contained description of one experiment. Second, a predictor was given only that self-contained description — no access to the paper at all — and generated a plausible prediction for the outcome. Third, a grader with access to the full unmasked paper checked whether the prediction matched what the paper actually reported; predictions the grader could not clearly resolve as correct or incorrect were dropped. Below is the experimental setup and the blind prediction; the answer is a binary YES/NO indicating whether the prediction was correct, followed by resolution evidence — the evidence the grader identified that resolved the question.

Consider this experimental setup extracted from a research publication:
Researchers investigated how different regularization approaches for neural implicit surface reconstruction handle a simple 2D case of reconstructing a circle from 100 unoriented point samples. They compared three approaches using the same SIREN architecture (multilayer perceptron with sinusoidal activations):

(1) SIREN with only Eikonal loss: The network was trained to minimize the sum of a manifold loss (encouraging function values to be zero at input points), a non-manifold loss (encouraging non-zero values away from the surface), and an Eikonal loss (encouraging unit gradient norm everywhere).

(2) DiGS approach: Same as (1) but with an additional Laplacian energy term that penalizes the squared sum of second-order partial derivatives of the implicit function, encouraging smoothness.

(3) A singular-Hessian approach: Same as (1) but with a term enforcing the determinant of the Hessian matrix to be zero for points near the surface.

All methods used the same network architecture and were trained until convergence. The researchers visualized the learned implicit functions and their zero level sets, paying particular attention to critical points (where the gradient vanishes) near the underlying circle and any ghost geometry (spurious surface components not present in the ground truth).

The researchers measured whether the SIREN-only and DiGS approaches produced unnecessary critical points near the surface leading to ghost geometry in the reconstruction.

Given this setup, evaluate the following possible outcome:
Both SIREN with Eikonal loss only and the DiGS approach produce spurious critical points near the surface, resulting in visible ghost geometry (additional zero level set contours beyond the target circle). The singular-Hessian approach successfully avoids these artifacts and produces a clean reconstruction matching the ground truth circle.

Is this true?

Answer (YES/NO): YES